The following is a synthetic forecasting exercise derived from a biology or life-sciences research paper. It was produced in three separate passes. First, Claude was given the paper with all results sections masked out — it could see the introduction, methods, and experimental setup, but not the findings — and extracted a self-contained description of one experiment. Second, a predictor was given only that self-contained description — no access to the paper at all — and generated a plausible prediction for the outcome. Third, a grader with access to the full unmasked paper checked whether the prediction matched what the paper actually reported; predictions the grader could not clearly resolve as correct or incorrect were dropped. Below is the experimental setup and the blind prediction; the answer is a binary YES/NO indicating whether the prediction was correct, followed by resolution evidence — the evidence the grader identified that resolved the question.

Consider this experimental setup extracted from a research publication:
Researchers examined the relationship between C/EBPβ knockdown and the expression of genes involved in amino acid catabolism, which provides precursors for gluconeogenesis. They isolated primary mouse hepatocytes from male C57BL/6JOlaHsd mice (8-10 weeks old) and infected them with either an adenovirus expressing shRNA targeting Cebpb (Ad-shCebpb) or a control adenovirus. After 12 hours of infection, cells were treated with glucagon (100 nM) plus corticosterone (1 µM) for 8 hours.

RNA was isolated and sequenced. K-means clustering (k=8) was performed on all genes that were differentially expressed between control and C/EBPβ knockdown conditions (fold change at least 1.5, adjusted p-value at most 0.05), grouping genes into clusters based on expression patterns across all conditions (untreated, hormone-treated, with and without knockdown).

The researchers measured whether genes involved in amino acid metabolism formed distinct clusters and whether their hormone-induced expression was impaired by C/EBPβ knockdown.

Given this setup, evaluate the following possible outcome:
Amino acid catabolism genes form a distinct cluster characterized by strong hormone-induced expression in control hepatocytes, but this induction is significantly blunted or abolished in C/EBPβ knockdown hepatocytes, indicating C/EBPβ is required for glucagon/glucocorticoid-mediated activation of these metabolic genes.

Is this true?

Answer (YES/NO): YES